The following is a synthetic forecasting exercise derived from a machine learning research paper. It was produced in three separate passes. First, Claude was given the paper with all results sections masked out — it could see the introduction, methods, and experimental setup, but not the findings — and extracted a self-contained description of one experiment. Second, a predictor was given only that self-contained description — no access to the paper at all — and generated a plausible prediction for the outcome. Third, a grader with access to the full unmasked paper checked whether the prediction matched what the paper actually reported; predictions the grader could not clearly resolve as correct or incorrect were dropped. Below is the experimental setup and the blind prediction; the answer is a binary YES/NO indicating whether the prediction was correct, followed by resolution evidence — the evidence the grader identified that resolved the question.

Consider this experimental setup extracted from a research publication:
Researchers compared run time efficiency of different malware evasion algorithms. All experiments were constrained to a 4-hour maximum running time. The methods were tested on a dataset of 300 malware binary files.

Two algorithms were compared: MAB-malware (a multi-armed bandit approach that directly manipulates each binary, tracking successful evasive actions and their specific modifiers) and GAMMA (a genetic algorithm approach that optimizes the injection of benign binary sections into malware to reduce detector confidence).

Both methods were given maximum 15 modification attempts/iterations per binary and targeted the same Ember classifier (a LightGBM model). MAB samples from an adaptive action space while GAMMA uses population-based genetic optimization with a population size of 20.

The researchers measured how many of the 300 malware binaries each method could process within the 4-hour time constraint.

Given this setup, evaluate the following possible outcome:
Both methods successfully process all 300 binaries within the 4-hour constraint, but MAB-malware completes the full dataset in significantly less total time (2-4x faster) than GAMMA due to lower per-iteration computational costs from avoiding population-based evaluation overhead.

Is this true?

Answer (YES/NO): NO